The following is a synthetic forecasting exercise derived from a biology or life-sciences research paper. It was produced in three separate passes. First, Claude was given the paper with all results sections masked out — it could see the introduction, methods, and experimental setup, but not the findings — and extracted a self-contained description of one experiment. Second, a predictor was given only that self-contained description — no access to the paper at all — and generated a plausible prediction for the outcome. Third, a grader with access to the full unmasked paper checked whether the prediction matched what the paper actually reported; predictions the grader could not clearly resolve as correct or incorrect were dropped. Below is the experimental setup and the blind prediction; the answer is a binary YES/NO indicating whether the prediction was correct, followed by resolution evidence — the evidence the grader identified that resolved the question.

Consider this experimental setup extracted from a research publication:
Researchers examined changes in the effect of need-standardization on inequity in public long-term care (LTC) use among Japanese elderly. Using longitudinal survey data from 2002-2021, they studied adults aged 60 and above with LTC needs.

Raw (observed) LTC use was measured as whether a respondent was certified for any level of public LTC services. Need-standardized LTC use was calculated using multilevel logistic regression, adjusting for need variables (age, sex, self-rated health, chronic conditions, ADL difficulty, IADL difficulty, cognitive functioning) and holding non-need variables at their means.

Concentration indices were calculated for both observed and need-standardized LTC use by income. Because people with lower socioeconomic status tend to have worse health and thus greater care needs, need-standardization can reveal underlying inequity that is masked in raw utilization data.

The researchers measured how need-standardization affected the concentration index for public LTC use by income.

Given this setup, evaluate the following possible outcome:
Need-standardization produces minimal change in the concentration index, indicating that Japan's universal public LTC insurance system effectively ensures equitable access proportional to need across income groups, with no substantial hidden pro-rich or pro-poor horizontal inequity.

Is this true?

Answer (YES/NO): NO